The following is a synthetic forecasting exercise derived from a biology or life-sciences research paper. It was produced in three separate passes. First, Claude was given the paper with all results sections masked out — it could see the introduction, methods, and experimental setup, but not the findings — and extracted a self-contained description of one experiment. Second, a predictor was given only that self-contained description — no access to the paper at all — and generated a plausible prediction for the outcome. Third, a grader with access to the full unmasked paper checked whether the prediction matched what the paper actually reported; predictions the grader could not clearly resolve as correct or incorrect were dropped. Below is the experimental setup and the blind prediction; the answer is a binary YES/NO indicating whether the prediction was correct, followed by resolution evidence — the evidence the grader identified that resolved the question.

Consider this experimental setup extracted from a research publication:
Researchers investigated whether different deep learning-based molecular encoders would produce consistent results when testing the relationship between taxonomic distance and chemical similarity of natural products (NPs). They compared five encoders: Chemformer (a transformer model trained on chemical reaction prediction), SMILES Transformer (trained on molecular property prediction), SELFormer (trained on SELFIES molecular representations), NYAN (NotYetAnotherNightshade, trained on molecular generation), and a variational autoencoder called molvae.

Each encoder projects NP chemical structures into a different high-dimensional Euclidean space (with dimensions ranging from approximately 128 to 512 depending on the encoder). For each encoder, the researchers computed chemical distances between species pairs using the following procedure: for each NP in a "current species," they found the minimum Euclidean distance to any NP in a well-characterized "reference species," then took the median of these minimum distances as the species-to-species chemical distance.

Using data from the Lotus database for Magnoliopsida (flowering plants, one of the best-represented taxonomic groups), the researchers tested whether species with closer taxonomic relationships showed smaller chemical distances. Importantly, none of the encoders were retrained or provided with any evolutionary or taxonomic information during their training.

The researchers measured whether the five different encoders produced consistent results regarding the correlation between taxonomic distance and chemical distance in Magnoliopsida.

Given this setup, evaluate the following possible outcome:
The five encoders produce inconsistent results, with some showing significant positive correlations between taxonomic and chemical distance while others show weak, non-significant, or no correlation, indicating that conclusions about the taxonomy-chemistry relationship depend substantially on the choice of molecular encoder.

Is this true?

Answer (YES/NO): YES